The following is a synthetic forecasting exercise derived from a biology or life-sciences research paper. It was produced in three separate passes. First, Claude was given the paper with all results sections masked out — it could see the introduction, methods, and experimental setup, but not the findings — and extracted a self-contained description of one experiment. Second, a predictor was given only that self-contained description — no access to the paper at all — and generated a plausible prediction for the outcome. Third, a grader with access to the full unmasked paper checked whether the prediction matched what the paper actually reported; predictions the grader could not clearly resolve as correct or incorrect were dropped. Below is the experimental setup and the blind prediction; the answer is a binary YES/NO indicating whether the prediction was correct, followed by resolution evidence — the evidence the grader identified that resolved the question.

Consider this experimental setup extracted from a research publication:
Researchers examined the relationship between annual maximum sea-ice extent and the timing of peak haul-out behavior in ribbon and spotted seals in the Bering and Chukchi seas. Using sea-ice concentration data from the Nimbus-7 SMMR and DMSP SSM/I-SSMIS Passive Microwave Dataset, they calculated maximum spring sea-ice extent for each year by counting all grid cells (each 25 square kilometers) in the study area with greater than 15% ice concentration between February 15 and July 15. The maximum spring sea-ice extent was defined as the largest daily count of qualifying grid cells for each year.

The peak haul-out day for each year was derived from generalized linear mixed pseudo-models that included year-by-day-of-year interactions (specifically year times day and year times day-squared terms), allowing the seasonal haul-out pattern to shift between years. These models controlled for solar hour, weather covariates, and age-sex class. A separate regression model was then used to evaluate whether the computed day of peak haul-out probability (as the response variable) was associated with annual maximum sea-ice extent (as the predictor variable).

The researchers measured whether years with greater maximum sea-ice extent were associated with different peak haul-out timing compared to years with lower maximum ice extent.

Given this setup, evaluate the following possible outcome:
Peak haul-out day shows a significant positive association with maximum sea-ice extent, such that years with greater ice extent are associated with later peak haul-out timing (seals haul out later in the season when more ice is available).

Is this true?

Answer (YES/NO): NO